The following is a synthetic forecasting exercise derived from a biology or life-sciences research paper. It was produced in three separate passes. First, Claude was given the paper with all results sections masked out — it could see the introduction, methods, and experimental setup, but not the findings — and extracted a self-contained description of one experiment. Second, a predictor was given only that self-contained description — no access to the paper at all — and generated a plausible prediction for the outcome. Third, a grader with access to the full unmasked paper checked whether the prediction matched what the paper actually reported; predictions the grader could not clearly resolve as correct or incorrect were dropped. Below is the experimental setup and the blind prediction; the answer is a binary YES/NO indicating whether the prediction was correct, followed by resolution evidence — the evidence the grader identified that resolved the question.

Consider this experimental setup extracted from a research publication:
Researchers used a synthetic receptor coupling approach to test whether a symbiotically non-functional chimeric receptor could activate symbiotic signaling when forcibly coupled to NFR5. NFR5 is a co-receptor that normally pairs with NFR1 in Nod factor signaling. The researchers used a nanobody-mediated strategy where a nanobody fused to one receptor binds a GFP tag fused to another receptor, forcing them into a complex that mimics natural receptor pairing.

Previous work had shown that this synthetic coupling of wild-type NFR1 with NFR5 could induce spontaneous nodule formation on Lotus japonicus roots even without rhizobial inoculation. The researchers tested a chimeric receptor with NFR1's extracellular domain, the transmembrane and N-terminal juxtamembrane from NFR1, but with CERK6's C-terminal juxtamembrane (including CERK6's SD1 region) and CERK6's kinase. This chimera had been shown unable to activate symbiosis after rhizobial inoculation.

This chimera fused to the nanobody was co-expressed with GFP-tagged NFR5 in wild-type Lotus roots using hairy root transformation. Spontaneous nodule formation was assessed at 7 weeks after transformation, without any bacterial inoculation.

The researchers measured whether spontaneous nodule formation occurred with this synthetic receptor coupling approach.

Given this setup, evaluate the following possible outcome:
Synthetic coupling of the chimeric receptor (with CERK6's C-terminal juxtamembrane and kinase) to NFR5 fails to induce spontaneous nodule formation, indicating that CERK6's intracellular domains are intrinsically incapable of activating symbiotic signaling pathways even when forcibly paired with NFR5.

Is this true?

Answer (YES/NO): YES